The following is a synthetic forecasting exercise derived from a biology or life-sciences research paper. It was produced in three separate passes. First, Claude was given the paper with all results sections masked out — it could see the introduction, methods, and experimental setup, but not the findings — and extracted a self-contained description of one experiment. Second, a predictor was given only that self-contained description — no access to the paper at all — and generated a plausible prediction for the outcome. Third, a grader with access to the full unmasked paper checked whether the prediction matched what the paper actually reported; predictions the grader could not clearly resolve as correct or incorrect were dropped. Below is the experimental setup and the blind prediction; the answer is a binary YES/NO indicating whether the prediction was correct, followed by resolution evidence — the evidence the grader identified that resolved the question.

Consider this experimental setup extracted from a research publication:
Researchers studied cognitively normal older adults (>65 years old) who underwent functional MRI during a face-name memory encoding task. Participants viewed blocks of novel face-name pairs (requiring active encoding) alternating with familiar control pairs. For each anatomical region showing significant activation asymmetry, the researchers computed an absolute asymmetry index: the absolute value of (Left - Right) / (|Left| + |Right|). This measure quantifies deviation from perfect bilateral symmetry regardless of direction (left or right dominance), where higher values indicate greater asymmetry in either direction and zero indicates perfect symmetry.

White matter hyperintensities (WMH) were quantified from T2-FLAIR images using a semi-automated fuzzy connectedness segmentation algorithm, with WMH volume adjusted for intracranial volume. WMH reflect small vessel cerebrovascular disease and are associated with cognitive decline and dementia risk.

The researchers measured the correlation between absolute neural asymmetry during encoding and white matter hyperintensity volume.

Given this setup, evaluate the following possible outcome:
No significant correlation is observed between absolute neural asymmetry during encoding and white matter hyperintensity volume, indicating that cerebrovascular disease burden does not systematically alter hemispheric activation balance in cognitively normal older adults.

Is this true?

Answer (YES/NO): YES